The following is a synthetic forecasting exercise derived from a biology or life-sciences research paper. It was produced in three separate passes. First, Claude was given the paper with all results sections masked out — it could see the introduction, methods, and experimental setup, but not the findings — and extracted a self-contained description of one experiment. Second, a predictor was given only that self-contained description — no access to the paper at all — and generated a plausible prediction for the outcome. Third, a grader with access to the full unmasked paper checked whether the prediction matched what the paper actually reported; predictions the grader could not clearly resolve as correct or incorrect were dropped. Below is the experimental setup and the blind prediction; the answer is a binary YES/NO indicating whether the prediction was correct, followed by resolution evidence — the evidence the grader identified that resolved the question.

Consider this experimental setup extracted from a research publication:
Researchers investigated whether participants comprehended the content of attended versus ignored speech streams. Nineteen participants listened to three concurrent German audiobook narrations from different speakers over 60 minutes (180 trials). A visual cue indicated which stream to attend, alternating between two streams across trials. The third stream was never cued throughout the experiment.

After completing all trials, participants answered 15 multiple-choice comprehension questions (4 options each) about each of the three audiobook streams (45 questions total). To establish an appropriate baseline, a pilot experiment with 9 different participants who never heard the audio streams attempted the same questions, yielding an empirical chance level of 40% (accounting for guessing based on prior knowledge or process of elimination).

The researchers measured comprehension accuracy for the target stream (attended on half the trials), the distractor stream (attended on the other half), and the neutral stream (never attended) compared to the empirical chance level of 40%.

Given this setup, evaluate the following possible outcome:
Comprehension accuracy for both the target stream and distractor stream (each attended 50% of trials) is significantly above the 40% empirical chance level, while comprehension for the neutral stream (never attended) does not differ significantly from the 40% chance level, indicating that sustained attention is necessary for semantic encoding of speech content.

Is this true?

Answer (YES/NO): NO